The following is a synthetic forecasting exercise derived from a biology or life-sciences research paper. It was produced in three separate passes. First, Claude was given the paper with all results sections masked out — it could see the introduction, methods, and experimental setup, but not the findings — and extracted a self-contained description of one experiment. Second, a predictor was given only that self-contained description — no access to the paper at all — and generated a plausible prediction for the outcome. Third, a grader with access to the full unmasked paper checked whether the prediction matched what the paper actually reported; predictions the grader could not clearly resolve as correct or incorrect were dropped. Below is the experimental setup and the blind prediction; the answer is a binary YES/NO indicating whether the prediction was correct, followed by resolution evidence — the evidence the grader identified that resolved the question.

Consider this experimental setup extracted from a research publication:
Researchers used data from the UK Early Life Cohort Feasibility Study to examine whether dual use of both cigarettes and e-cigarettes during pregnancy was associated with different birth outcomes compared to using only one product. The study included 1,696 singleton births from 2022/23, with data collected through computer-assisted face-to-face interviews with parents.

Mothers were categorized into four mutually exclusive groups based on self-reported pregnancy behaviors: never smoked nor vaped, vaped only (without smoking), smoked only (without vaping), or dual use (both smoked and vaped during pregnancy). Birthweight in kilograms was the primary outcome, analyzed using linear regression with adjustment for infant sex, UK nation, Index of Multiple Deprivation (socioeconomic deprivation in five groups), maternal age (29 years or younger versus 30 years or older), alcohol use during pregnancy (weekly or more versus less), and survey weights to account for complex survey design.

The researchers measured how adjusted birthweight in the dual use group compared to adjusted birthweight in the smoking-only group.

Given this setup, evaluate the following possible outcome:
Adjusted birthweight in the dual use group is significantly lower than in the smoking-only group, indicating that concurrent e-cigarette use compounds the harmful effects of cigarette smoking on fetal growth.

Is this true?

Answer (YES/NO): NO